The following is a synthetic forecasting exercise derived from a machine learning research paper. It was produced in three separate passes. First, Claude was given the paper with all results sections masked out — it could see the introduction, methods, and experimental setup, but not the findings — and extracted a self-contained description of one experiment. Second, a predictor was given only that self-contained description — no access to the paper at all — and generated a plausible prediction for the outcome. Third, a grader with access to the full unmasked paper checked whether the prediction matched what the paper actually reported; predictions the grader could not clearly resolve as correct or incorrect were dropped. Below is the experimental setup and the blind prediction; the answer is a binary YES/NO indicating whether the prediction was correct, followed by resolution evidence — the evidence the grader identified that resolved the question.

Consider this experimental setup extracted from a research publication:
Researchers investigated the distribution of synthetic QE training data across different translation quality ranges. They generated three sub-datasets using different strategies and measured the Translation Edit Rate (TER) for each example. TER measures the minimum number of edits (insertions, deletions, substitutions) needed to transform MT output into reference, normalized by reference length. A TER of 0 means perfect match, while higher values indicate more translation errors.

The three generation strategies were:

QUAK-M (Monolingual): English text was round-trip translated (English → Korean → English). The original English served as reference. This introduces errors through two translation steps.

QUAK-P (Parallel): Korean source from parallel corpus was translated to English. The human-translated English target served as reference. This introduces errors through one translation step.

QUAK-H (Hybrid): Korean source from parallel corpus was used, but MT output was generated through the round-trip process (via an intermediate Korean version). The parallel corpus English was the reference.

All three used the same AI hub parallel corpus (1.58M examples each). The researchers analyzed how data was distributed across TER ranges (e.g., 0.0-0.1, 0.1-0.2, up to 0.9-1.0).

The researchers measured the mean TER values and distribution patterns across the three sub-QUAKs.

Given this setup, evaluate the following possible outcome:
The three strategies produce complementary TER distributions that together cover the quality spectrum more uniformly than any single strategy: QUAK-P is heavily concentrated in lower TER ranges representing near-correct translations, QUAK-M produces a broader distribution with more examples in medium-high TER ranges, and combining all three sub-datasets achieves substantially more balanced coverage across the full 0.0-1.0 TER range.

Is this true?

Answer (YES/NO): NO